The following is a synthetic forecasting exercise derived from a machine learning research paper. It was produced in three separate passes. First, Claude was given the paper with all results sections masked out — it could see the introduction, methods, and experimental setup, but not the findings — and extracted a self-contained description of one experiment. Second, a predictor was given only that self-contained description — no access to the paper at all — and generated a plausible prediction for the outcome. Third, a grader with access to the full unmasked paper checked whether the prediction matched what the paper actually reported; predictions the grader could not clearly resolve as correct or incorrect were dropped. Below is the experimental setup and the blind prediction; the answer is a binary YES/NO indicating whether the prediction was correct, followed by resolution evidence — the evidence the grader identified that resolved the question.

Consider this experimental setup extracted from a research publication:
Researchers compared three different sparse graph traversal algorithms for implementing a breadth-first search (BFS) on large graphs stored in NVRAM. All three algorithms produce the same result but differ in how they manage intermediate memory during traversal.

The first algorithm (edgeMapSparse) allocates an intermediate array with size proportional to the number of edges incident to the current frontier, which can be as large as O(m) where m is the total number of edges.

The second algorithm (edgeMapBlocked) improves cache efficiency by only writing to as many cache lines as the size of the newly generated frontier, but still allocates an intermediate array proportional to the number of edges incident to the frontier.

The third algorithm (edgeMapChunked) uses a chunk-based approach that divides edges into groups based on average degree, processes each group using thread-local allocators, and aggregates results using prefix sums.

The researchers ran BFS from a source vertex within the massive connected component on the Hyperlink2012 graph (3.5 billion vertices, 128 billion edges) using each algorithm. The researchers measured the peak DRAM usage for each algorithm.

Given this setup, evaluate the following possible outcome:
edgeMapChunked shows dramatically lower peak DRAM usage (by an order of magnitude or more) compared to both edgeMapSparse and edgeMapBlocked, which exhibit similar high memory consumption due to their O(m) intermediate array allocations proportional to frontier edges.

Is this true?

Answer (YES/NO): NO